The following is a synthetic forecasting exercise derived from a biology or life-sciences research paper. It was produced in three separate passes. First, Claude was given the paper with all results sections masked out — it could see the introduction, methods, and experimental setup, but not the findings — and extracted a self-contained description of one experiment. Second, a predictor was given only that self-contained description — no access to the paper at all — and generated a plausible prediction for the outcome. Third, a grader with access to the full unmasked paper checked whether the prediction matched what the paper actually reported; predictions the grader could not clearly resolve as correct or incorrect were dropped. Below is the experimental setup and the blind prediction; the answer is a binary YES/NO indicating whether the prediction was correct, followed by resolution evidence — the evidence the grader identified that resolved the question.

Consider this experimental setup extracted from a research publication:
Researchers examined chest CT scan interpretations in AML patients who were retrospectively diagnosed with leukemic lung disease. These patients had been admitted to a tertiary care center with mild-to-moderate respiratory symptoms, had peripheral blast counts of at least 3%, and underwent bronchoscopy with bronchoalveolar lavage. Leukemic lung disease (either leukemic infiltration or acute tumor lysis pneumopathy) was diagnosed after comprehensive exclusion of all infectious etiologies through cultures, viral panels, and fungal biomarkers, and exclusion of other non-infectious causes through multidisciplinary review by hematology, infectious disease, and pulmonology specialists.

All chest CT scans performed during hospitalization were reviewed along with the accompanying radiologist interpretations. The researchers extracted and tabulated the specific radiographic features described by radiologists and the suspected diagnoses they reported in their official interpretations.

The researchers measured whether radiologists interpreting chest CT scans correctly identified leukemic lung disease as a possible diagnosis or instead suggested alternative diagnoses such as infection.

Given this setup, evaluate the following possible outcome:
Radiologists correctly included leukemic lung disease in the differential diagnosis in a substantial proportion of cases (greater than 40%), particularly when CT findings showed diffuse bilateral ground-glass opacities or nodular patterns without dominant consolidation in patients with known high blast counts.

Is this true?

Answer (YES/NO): NO